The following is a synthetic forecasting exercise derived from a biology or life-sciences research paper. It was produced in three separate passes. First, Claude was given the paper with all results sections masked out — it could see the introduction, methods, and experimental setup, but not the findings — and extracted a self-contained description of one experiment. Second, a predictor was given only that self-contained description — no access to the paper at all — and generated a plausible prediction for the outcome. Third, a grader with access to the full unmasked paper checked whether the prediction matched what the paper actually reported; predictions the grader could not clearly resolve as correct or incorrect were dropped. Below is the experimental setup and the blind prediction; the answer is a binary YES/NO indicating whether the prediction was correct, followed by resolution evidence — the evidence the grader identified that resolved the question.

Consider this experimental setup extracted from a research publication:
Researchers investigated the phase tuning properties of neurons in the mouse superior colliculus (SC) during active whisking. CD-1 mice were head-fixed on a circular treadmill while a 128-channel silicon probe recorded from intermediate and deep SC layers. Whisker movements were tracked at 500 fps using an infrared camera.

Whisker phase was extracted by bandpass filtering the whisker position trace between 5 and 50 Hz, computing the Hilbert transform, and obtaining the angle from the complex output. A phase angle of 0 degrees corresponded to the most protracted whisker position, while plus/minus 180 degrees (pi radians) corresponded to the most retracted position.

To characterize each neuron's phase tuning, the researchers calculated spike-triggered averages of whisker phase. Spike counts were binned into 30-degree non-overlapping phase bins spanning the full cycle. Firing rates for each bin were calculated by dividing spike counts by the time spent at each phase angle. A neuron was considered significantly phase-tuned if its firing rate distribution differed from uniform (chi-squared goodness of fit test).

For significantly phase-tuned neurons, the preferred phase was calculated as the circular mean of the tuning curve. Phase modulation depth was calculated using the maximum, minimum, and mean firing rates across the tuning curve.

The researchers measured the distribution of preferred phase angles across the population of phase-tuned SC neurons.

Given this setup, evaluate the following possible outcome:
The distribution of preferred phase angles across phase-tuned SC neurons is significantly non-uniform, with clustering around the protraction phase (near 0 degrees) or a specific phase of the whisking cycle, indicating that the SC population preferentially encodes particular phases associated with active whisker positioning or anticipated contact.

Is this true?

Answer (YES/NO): YES